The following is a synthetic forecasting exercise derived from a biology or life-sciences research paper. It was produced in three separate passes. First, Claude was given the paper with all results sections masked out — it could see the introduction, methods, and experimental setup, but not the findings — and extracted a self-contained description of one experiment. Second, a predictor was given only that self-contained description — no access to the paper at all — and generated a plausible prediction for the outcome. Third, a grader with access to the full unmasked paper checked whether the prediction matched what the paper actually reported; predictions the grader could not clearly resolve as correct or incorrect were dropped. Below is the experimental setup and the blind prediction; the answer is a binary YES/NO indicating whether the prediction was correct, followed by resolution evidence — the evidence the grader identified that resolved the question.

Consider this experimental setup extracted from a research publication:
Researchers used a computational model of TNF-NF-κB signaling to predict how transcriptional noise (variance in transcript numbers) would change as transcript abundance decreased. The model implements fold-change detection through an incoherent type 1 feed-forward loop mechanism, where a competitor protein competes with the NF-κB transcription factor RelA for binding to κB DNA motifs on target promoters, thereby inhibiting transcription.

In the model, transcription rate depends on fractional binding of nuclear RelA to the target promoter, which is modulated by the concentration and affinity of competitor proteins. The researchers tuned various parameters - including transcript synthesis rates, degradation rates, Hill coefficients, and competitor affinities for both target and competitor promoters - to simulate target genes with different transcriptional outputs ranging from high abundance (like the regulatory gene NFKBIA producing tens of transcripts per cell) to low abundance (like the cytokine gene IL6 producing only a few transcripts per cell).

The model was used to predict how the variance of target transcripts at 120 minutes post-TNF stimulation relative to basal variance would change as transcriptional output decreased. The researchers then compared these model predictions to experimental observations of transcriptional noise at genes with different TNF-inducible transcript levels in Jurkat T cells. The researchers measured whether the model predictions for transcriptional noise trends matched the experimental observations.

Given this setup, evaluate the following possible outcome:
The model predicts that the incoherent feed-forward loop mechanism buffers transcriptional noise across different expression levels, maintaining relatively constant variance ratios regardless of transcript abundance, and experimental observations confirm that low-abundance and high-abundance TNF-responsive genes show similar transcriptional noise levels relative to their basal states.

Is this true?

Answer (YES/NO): NO